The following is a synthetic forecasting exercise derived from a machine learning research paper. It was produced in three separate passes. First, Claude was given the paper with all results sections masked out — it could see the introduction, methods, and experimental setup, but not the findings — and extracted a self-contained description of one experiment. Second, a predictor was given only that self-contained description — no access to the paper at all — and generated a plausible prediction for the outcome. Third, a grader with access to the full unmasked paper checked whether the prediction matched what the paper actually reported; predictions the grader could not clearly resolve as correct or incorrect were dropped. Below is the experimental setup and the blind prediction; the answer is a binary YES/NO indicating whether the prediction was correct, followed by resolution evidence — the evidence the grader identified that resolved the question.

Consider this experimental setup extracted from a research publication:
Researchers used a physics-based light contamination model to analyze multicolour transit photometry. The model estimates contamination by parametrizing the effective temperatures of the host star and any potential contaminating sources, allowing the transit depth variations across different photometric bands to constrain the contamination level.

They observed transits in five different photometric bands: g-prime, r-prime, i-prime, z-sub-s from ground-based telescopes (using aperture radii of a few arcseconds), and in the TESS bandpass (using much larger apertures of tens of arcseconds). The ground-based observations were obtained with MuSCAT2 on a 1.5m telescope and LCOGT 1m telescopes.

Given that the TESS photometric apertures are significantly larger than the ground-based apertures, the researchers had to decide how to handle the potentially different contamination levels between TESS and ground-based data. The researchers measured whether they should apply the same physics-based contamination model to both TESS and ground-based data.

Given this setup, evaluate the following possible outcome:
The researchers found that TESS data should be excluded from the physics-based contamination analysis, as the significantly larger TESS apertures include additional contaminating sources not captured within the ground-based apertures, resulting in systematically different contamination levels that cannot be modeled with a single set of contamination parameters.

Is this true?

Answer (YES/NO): YES